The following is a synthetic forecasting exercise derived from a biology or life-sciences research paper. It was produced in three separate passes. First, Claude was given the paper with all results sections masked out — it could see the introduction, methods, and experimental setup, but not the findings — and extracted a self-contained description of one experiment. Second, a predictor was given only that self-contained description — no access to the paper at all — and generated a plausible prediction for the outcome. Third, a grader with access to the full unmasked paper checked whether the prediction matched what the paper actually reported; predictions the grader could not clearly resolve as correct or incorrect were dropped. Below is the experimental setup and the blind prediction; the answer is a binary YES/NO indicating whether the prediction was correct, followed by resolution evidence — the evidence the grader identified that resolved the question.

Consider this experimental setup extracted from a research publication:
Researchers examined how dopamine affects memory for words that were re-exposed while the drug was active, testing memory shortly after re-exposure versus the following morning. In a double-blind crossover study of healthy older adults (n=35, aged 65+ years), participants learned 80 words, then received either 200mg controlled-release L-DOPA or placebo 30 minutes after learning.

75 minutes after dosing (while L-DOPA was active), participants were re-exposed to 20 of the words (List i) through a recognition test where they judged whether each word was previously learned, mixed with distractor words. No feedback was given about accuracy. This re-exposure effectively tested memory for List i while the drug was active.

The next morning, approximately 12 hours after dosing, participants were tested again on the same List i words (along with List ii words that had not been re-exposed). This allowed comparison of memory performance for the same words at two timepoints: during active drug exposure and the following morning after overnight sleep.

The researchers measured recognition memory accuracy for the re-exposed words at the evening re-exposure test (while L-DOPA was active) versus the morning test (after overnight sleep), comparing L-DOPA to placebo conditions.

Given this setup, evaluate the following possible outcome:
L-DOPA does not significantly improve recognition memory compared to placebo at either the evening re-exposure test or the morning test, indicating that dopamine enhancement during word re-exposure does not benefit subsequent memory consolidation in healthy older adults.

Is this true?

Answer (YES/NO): YES